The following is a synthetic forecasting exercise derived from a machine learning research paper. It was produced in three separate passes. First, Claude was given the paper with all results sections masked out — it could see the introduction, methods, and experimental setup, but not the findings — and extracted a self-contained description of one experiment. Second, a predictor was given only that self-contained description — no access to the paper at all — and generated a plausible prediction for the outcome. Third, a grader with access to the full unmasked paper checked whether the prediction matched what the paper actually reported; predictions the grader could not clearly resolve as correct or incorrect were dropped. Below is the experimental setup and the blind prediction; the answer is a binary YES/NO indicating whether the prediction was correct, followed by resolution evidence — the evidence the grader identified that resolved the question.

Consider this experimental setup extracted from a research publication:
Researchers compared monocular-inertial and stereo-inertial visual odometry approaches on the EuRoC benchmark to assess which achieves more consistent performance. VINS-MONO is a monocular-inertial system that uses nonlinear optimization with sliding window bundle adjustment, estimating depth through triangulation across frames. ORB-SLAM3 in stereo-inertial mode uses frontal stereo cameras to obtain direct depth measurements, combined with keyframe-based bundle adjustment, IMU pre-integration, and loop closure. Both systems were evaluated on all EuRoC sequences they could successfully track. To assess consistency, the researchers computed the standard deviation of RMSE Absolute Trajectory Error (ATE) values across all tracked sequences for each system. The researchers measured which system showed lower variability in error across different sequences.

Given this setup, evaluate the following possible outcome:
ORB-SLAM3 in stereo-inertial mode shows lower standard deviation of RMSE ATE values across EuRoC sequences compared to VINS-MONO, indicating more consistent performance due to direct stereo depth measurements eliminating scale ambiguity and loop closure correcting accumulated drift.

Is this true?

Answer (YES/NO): YES